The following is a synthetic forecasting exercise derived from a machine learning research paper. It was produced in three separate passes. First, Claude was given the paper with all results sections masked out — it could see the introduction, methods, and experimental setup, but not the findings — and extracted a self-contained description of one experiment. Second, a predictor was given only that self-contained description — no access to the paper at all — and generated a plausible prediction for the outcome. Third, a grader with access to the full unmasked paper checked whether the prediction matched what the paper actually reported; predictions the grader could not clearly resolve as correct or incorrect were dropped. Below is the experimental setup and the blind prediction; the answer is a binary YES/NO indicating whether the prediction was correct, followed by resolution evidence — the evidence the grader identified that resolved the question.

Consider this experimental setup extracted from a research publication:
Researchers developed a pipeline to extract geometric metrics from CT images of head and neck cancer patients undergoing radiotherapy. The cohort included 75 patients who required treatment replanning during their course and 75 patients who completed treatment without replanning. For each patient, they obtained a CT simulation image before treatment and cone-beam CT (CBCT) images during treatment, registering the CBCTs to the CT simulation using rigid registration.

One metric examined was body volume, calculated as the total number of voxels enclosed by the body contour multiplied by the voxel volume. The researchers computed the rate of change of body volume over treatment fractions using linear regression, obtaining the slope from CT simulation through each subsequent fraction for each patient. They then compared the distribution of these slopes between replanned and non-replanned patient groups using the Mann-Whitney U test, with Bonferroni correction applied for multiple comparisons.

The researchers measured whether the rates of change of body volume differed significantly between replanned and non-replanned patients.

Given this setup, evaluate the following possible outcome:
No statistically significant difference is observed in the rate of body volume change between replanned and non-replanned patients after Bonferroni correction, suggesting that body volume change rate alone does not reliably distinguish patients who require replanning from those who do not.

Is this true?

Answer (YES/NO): NO